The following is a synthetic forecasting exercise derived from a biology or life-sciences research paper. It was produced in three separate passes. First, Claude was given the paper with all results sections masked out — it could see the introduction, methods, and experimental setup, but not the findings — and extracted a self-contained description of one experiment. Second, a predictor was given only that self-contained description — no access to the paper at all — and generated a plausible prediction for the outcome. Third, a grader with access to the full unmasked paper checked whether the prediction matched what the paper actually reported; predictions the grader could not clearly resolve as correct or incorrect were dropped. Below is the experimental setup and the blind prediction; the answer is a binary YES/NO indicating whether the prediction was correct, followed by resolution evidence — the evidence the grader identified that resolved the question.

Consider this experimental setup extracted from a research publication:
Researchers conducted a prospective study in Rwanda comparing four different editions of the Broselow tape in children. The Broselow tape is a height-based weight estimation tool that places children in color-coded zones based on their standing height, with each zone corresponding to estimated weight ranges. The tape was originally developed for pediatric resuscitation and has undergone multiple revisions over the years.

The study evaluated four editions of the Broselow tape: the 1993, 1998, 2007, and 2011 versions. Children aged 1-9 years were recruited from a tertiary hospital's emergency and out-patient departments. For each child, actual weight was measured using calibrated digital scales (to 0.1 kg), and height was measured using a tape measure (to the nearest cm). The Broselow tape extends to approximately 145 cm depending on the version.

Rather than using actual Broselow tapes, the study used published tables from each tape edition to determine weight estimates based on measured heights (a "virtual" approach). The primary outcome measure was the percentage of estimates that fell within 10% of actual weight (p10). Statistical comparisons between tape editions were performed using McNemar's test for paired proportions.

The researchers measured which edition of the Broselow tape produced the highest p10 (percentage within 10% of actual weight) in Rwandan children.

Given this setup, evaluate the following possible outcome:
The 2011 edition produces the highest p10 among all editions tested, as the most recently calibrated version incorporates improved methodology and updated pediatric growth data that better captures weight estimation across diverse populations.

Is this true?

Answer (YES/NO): NO